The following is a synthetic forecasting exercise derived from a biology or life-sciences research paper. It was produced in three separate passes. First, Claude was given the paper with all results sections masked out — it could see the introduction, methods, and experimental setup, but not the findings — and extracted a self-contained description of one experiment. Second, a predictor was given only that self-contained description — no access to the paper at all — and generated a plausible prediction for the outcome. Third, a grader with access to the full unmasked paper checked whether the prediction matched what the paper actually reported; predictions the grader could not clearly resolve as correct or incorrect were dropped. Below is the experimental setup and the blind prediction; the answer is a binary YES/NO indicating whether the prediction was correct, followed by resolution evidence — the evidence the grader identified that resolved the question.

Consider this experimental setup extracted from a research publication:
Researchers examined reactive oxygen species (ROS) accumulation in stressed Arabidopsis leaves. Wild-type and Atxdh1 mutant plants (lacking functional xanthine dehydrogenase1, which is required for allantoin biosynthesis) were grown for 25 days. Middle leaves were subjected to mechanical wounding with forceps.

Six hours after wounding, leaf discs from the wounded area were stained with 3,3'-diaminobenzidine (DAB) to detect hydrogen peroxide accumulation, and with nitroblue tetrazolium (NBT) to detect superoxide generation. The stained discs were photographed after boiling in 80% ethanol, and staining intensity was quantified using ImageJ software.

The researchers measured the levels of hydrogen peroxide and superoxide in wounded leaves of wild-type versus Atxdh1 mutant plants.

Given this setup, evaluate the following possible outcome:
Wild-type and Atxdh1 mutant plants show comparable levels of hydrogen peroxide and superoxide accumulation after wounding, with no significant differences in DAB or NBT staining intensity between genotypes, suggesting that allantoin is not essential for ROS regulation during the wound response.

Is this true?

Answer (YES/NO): NO